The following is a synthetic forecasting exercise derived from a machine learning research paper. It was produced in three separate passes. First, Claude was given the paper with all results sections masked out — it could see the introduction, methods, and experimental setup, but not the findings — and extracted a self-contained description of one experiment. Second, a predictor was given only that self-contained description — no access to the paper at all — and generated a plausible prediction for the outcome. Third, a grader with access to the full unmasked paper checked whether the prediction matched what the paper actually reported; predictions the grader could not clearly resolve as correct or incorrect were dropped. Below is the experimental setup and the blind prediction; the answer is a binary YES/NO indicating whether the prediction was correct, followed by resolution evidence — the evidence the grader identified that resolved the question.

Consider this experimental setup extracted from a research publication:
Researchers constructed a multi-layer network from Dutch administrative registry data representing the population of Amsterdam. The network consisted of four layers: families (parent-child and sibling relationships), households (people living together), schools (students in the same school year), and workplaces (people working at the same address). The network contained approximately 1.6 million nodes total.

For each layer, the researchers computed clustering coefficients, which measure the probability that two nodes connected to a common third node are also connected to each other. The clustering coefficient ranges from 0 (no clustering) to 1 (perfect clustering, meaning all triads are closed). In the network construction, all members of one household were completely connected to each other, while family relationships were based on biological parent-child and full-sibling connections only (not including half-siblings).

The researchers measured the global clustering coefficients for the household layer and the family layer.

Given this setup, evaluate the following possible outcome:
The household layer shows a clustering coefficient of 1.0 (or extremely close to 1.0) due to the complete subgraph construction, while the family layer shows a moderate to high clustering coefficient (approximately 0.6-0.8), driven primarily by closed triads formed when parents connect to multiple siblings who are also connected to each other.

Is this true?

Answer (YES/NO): YES